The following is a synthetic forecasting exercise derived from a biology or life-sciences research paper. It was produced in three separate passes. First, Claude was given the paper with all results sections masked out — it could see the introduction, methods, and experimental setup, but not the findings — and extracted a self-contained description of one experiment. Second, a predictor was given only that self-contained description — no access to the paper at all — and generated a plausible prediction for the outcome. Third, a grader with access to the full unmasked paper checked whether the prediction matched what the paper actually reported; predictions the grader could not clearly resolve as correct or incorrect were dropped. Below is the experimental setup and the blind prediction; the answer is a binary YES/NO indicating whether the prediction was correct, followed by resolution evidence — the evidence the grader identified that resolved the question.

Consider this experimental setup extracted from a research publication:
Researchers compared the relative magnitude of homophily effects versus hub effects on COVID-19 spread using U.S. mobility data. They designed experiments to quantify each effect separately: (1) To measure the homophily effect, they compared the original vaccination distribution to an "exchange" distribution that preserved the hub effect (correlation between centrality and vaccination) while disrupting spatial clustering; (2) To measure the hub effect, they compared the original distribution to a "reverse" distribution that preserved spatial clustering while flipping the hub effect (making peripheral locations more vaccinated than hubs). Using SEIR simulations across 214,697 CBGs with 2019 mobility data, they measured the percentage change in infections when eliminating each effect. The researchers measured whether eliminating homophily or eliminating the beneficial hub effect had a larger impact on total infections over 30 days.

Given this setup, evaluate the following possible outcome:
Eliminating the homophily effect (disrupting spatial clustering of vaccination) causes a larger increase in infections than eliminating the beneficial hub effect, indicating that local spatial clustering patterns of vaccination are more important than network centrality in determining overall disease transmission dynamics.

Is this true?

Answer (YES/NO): NO